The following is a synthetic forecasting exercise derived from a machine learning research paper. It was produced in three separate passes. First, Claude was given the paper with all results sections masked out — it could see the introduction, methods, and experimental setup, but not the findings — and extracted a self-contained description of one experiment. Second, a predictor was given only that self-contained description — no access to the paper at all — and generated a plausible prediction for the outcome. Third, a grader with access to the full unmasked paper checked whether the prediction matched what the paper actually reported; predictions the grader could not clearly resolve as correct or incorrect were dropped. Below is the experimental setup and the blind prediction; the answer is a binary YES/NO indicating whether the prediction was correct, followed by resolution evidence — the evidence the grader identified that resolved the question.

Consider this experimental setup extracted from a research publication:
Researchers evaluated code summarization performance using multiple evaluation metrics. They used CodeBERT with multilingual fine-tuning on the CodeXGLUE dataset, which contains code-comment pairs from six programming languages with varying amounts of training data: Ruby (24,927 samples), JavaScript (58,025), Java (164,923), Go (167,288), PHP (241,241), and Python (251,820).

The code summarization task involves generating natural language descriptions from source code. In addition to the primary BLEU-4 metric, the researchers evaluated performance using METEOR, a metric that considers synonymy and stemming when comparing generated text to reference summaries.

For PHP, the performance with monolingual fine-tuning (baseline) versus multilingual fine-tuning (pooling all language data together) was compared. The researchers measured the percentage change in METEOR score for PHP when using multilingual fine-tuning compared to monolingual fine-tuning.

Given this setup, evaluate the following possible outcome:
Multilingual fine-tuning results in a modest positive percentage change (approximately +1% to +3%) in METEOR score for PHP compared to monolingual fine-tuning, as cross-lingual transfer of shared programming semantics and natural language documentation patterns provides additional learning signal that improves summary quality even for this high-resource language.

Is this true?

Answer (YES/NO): NO